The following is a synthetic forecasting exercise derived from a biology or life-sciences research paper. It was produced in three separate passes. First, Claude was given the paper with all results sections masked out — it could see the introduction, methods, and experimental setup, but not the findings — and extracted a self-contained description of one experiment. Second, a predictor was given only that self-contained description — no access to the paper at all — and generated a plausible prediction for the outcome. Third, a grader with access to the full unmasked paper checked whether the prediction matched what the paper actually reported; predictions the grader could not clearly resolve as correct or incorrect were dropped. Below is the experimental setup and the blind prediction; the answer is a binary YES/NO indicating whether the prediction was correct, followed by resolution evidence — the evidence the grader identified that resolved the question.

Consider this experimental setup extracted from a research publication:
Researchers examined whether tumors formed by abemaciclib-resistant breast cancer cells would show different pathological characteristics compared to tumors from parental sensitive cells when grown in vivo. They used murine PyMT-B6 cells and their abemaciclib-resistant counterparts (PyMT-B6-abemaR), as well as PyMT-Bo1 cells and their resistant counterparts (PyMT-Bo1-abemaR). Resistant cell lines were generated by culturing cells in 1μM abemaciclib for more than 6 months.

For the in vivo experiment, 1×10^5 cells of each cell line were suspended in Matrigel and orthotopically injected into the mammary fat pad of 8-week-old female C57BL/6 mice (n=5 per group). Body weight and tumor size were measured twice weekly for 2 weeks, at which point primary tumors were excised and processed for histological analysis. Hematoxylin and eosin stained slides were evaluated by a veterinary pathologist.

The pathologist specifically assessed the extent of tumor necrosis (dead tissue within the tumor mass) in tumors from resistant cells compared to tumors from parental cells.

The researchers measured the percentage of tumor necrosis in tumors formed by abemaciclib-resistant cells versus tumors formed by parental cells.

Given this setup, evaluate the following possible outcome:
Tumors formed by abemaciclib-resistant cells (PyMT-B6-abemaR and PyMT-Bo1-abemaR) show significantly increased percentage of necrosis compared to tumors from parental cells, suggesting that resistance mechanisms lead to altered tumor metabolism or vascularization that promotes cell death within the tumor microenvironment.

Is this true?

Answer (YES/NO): YES